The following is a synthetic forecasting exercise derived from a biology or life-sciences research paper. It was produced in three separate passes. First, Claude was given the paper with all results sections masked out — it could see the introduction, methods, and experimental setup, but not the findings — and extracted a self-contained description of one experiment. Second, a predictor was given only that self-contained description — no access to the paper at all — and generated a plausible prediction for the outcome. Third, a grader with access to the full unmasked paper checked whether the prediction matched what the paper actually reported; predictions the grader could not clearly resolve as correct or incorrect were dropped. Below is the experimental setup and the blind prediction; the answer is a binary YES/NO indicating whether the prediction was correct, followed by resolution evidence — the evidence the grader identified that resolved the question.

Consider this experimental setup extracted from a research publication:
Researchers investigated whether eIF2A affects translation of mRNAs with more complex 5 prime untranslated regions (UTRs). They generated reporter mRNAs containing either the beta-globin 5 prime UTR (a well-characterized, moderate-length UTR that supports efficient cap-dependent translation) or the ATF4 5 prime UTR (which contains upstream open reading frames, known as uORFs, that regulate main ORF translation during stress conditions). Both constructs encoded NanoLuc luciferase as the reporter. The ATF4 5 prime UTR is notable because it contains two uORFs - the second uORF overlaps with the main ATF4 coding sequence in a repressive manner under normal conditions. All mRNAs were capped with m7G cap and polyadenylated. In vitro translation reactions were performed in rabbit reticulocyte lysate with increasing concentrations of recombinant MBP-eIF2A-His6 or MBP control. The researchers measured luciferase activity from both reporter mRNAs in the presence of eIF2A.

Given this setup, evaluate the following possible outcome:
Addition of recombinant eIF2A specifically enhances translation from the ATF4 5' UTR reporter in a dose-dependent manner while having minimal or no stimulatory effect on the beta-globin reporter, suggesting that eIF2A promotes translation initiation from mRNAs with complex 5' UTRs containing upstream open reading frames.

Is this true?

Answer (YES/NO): NO